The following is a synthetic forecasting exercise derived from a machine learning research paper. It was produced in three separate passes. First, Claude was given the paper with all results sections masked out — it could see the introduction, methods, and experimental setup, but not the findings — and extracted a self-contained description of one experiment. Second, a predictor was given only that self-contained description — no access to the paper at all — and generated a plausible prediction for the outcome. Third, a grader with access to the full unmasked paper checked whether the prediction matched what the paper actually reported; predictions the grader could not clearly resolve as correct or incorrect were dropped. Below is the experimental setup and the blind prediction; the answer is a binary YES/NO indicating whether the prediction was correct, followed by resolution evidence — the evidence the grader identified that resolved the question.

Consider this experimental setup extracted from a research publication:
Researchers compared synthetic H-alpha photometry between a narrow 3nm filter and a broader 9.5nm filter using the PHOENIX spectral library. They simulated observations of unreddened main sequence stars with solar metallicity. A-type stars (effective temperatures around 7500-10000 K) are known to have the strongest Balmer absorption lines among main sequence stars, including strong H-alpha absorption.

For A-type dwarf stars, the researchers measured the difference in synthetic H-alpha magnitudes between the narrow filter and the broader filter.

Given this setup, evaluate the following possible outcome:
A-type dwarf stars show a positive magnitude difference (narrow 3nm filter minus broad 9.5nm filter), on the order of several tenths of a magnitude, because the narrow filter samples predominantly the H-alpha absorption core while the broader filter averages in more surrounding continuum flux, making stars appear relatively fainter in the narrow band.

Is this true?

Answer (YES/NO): NO